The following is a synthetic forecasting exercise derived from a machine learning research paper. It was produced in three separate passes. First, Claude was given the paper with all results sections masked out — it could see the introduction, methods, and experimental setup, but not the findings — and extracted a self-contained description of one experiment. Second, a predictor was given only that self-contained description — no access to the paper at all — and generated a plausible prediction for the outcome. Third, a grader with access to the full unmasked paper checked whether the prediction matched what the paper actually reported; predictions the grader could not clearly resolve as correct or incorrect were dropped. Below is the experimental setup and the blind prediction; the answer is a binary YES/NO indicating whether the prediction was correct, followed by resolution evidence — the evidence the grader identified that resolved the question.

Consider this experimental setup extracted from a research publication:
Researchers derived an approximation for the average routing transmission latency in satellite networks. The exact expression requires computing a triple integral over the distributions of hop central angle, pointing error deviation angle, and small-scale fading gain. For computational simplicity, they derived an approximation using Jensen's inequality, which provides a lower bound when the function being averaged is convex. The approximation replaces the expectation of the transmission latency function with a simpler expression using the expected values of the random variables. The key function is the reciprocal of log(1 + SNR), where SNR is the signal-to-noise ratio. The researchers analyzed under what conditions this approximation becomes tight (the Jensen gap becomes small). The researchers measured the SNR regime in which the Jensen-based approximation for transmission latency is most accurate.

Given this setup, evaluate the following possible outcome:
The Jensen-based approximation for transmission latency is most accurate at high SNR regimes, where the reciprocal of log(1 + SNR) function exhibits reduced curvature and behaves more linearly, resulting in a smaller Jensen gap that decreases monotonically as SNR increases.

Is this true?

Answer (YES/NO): YES